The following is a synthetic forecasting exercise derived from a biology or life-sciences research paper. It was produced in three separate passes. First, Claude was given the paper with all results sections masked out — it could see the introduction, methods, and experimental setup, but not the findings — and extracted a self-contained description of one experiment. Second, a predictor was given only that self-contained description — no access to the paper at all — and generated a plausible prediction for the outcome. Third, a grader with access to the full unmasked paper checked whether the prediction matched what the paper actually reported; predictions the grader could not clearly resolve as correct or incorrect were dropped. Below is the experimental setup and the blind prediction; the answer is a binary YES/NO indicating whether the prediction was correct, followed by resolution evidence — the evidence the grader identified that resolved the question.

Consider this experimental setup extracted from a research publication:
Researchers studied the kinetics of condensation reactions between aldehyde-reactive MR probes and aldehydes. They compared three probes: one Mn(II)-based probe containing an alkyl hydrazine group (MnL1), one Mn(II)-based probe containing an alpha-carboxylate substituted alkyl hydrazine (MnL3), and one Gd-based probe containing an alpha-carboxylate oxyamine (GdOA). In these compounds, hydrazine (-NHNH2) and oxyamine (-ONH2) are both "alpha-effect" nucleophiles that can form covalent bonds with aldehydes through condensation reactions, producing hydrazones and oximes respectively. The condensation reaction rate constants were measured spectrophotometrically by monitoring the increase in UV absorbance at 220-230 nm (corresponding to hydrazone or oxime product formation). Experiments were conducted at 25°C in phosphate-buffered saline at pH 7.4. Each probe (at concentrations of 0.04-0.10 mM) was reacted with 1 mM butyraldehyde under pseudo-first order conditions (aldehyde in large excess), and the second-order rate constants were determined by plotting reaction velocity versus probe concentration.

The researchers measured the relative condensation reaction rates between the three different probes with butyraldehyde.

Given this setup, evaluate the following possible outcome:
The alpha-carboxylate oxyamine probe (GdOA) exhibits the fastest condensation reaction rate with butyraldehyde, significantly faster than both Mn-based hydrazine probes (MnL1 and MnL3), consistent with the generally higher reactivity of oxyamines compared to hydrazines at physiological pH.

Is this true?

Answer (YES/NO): NO